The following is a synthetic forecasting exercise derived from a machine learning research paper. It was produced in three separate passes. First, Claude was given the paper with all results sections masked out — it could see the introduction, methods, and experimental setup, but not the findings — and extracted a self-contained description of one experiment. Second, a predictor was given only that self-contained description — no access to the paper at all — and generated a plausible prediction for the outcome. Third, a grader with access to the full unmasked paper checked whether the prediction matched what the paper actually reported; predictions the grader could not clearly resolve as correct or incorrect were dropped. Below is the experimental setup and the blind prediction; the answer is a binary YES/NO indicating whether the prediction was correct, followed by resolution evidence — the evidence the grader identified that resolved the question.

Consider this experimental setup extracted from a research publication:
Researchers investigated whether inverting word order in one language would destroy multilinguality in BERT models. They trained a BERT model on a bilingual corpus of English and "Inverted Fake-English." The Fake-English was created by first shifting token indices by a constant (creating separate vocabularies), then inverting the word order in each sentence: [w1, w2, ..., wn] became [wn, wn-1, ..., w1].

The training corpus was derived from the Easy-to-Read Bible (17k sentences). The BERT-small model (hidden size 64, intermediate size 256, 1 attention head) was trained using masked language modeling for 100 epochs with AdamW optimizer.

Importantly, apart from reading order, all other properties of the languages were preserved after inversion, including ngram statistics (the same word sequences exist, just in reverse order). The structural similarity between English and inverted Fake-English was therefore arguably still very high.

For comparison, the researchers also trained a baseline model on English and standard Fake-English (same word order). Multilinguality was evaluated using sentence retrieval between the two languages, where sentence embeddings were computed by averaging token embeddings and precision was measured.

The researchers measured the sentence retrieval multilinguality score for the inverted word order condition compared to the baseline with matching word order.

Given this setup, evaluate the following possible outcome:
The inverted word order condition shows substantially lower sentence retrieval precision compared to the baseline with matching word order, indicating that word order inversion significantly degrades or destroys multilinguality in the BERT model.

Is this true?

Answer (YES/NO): YES